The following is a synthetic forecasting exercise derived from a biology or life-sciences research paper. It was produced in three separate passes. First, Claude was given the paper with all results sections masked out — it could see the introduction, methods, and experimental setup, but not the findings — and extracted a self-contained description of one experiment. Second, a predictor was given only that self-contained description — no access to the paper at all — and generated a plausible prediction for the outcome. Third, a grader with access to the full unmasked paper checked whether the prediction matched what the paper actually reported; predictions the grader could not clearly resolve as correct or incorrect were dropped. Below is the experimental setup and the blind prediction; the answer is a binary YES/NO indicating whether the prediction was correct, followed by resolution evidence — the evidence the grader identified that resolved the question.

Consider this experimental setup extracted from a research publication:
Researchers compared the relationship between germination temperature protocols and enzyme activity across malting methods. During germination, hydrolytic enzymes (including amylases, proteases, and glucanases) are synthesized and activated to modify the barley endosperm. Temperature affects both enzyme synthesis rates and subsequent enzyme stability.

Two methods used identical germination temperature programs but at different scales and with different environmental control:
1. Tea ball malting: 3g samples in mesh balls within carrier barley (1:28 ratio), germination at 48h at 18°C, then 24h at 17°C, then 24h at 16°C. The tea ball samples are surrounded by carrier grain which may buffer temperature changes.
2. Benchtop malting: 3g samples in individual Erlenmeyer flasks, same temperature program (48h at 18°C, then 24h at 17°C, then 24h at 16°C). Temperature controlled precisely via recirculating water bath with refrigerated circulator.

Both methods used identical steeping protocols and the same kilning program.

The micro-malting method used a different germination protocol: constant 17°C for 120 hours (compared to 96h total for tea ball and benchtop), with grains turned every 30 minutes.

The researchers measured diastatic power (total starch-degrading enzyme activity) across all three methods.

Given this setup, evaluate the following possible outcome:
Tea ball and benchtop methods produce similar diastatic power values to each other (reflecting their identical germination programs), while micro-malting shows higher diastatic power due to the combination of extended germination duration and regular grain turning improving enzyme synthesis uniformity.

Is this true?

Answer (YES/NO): NO